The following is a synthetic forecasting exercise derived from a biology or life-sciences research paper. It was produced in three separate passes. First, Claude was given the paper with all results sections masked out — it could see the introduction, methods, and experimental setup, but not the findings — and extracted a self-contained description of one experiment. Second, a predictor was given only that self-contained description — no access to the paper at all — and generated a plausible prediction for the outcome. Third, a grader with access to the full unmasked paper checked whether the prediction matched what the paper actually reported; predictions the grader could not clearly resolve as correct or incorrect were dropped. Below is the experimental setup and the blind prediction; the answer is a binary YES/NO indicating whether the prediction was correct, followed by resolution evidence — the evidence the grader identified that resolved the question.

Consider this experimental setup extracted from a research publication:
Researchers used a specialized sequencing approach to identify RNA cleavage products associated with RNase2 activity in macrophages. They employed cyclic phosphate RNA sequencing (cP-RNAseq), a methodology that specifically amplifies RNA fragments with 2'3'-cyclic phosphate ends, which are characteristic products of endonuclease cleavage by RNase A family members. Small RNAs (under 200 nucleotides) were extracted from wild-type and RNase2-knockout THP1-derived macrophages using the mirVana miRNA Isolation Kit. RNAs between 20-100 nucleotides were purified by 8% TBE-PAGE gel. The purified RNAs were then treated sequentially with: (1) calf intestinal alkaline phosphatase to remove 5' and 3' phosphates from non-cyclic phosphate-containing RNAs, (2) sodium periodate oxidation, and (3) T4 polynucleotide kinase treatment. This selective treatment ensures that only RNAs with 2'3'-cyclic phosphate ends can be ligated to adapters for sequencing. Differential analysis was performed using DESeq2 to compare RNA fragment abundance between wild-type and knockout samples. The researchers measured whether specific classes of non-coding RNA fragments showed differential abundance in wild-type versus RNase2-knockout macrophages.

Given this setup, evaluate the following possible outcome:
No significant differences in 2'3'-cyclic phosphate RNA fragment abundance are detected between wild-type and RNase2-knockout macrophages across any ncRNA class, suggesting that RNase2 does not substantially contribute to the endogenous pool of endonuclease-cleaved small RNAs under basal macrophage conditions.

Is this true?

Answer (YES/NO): NO